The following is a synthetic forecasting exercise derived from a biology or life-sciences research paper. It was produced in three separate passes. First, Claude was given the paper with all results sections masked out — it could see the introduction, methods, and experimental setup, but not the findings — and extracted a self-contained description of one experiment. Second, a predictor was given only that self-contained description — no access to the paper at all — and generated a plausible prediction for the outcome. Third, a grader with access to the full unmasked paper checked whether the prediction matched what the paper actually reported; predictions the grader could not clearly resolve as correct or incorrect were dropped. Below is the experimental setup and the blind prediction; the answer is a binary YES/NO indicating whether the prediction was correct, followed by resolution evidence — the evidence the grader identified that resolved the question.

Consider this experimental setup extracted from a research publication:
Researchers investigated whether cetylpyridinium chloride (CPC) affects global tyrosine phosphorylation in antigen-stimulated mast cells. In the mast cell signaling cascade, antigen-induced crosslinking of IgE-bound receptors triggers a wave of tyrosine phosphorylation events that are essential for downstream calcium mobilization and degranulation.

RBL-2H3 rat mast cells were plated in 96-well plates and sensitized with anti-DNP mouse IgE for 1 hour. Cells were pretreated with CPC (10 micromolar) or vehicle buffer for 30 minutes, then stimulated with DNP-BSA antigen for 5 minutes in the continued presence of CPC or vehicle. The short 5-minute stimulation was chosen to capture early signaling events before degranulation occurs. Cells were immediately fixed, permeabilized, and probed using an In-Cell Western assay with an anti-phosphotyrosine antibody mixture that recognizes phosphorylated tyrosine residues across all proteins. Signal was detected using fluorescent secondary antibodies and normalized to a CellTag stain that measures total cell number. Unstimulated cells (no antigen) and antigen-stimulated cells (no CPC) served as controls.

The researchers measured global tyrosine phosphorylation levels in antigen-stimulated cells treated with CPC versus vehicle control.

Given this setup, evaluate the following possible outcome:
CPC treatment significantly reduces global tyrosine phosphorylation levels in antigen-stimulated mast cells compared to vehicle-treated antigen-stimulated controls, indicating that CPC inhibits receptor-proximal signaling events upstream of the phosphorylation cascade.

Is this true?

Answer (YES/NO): YES